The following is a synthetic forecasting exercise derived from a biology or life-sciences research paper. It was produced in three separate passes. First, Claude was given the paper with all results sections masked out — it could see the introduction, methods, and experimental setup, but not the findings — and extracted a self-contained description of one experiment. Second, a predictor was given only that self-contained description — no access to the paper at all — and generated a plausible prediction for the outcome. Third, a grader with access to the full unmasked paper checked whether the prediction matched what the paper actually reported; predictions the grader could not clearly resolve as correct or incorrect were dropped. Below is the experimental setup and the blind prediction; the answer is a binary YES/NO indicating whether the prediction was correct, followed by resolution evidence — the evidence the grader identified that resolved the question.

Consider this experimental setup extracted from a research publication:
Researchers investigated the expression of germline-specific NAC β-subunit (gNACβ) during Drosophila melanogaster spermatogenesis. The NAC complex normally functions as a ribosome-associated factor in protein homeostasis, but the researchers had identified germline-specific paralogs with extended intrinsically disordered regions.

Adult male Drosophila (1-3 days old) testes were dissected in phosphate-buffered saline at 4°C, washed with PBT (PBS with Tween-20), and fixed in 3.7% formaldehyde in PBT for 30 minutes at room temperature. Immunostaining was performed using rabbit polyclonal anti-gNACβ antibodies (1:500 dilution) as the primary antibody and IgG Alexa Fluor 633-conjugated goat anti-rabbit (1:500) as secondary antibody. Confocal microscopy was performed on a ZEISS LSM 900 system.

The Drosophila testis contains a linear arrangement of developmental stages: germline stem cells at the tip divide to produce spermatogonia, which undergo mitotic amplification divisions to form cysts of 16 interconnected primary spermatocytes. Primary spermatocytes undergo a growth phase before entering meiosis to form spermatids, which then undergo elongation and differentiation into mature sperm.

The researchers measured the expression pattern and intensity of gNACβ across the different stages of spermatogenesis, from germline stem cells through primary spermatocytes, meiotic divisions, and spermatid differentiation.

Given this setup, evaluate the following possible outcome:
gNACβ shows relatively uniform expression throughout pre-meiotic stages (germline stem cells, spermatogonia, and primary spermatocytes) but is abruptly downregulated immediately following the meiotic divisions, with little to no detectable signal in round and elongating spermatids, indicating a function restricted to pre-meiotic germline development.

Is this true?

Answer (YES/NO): NO